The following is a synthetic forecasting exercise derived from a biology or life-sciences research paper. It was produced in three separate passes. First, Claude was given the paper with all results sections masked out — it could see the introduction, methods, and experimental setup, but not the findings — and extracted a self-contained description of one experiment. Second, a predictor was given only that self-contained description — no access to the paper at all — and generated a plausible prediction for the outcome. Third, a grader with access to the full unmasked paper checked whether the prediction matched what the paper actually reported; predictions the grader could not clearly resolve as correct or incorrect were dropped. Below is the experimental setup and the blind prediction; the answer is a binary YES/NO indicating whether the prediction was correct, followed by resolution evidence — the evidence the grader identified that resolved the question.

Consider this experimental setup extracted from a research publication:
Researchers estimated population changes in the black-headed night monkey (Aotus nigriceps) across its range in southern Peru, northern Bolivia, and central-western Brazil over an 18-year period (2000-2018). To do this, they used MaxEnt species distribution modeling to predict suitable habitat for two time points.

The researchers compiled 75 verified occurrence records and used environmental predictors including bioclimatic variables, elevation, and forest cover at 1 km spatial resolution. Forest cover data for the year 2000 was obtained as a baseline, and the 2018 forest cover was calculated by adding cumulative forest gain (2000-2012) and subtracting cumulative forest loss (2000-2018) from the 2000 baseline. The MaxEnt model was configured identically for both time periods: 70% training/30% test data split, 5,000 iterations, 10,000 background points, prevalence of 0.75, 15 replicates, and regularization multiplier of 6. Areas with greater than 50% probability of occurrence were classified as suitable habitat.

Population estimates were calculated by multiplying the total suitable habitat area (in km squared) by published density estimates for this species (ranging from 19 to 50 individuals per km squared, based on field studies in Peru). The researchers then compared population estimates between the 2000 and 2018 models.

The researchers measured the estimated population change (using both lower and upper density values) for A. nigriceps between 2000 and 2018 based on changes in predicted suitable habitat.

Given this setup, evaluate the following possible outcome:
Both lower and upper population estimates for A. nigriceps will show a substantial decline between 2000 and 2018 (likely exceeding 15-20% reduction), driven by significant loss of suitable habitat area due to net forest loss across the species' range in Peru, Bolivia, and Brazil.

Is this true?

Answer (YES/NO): NO